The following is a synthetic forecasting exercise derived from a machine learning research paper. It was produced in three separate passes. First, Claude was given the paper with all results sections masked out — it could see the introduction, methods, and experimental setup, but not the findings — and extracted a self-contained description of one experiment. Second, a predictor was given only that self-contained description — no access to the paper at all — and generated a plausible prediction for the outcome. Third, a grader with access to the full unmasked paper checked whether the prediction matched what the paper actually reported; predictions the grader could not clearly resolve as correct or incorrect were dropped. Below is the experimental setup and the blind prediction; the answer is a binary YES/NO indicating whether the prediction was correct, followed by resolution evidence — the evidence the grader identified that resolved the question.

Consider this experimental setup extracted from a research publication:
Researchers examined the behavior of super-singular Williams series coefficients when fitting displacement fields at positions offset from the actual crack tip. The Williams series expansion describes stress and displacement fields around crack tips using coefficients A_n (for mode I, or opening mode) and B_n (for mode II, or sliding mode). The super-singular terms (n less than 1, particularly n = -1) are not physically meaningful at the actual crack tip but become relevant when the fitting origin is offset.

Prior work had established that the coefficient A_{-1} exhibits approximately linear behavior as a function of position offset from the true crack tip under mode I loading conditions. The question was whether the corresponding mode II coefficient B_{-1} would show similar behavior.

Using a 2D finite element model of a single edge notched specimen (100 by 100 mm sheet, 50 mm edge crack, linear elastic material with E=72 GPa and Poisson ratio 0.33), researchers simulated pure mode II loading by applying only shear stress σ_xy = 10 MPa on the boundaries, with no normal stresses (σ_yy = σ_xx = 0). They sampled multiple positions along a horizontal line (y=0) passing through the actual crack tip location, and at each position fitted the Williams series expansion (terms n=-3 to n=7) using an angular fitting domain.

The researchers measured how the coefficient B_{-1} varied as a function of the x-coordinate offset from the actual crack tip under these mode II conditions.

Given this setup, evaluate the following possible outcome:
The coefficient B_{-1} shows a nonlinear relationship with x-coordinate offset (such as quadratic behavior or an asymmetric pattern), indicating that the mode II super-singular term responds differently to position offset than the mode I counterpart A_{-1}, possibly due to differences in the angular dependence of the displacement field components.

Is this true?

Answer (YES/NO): NO